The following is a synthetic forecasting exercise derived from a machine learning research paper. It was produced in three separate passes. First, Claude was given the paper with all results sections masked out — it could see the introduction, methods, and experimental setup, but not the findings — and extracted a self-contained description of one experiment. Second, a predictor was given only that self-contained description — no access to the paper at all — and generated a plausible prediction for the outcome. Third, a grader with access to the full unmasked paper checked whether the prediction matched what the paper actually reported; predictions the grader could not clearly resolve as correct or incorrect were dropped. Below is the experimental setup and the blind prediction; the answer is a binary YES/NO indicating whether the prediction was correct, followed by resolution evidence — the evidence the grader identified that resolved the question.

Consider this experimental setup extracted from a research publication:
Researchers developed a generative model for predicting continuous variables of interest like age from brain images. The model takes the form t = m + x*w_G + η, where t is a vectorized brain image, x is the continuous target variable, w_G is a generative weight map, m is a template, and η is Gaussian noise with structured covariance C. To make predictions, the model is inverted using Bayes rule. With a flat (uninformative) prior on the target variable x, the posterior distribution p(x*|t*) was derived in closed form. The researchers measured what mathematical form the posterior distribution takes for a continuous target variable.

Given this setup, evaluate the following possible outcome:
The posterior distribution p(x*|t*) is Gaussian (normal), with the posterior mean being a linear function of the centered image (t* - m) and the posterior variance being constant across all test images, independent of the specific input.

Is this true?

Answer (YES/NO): YES